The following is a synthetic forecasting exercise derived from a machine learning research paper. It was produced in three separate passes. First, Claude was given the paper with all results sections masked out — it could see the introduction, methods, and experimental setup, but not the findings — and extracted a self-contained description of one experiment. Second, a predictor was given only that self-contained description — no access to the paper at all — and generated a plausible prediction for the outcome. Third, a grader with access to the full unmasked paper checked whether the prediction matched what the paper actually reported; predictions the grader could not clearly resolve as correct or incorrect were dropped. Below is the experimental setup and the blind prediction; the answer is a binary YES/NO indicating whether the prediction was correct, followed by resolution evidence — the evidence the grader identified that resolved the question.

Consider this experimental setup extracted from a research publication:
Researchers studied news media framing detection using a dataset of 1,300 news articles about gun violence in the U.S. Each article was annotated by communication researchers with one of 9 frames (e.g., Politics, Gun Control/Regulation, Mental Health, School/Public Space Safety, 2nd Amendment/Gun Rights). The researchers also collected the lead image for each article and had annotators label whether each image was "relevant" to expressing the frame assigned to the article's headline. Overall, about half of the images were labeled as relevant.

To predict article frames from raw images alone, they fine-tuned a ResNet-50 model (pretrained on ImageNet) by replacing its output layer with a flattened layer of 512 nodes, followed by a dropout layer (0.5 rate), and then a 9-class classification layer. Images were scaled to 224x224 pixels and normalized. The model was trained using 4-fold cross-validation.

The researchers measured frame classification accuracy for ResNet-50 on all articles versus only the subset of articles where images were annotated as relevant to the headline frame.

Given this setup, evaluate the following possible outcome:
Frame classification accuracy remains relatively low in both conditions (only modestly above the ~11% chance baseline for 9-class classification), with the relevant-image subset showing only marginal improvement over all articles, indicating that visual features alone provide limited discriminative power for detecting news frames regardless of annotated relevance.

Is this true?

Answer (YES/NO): NO